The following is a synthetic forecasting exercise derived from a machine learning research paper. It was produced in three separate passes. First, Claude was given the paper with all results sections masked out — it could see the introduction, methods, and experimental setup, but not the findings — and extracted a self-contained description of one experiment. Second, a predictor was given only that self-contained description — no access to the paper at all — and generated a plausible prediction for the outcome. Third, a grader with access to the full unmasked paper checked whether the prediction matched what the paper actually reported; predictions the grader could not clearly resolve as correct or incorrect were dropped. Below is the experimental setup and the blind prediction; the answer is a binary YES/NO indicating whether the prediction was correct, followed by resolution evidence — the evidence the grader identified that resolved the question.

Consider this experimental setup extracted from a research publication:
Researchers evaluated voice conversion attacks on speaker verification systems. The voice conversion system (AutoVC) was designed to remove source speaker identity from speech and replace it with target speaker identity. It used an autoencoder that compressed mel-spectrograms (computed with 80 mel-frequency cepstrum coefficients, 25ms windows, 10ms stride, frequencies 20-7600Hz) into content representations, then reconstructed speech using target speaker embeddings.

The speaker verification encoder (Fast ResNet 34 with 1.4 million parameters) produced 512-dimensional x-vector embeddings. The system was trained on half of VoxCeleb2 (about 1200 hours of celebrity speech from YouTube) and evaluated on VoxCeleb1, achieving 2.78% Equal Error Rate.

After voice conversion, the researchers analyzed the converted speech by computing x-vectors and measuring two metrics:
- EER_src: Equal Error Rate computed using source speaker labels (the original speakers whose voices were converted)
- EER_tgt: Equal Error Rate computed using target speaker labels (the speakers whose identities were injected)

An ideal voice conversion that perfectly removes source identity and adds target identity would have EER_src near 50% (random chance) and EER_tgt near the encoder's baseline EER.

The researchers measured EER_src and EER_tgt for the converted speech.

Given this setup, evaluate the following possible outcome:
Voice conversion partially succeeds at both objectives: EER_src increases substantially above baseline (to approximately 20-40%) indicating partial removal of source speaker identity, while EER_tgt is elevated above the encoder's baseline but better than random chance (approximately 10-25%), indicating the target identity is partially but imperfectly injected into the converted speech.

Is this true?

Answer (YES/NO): NO